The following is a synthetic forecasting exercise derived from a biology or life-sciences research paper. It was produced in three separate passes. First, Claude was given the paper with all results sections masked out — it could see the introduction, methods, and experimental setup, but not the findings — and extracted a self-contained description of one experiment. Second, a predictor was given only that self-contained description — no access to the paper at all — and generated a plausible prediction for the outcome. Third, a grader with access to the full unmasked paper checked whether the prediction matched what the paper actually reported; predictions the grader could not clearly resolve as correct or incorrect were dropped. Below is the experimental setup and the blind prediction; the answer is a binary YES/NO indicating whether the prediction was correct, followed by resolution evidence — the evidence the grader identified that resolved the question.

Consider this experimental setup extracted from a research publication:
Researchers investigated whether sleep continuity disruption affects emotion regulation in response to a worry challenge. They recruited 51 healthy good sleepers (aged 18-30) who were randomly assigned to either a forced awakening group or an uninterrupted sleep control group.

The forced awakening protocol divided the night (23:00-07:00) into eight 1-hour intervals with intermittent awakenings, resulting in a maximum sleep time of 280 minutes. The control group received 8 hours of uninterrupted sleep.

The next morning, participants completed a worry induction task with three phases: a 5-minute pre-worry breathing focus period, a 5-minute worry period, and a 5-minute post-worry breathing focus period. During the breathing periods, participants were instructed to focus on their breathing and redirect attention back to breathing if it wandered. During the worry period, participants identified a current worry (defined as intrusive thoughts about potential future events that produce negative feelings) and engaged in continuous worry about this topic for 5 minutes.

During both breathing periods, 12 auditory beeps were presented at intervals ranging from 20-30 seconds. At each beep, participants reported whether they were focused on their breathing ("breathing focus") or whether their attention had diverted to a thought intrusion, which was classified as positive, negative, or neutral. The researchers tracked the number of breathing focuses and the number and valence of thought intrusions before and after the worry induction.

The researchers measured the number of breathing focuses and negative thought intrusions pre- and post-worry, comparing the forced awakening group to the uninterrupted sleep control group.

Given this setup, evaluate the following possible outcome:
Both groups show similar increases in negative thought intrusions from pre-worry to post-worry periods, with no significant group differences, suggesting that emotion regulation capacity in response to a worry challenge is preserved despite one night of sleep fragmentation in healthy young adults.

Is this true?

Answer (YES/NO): YES